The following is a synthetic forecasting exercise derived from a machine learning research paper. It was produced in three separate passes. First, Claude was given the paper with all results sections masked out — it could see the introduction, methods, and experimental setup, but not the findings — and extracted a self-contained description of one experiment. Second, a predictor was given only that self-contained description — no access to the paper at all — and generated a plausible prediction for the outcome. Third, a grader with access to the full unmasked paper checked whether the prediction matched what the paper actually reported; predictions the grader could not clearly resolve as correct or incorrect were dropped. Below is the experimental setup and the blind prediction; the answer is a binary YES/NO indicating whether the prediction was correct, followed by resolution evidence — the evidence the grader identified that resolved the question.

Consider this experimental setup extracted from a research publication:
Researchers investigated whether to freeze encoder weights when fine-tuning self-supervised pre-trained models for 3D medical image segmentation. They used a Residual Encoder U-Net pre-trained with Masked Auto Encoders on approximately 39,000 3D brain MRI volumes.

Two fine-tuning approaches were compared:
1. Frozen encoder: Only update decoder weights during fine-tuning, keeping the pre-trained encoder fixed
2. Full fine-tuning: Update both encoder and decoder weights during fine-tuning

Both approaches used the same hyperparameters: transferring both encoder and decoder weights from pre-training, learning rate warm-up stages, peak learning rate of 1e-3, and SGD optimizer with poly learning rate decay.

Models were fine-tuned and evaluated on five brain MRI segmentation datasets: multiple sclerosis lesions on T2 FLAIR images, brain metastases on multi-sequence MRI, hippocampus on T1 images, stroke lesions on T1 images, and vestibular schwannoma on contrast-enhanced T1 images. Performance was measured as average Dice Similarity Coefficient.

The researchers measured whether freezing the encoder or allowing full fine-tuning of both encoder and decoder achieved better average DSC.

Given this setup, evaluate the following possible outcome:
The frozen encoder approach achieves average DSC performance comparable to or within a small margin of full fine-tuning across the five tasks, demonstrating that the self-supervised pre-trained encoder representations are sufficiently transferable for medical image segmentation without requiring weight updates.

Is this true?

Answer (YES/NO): NO